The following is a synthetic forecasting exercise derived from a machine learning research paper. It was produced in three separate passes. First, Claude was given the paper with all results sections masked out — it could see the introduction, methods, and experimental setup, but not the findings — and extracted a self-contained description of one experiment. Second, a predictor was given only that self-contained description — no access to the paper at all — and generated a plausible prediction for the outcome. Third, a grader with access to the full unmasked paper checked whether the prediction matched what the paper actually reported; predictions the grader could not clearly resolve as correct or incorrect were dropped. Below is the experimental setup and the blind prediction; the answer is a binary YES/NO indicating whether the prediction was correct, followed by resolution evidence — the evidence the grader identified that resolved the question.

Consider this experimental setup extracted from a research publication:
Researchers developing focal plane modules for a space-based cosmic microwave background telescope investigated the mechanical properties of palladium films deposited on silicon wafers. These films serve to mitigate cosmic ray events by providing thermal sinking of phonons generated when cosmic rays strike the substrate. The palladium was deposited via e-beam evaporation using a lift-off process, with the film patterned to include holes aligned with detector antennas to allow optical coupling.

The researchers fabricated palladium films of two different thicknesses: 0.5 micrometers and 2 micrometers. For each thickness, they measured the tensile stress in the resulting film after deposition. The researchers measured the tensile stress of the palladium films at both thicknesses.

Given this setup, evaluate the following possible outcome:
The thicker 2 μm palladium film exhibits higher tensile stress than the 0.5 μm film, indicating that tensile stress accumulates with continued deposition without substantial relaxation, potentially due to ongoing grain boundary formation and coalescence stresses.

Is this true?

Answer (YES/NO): YES